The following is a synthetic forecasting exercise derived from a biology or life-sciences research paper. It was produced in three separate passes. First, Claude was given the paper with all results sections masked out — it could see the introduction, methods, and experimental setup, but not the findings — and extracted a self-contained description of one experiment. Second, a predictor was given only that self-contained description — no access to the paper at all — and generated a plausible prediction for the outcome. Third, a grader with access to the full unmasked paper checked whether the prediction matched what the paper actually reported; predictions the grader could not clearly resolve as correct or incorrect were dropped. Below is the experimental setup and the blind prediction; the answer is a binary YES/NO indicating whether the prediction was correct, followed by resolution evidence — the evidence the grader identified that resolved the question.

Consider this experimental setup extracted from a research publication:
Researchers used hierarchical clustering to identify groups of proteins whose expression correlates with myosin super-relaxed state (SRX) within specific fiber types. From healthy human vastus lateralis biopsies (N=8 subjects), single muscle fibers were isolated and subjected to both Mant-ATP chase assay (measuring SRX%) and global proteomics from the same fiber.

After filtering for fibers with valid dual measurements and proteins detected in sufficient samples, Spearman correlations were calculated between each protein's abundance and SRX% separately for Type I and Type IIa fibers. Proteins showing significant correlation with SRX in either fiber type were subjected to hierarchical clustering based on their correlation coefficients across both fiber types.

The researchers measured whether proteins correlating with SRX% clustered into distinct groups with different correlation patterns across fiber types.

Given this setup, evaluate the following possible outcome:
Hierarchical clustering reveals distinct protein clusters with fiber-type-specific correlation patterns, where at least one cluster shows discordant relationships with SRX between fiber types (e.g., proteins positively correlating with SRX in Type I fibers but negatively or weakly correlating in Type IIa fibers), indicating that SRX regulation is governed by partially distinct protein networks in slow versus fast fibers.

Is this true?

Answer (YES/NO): YES